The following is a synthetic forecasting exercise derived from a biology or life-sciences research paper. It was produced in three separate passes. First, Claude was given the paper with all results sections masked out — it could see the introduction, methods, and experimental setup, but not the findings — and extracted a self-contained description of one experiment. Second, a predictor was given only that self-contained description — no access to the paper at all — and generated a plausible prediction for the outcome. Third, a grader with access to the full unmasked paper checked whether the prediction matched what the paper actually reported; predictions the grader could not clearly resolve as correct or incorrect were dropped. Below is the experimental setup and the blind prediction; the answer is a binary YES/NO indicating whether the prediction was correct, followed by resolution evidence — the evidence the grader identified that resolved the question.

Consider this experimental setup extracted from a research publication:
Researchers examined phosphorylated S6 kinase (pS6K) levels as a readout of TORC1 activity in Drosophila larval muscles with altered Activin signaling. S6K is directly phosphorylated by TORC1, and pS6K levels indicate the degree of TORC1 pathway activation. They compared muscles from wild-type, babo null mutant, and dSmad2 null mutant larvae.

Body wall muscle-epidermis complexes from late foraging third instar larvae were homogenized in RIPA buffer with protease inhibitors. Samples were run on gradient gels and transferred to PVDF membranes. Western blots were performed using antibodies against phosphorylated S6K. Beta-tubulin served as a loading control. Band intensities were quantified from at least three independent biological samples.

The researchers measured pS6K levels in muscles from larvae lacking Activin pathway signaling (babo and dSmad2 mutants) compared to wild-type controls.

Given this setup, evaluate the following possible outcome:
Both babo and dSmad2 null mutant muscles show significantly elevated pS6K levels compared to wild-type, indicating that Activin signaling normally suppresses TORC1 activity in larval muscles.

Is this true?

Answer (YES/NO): NO